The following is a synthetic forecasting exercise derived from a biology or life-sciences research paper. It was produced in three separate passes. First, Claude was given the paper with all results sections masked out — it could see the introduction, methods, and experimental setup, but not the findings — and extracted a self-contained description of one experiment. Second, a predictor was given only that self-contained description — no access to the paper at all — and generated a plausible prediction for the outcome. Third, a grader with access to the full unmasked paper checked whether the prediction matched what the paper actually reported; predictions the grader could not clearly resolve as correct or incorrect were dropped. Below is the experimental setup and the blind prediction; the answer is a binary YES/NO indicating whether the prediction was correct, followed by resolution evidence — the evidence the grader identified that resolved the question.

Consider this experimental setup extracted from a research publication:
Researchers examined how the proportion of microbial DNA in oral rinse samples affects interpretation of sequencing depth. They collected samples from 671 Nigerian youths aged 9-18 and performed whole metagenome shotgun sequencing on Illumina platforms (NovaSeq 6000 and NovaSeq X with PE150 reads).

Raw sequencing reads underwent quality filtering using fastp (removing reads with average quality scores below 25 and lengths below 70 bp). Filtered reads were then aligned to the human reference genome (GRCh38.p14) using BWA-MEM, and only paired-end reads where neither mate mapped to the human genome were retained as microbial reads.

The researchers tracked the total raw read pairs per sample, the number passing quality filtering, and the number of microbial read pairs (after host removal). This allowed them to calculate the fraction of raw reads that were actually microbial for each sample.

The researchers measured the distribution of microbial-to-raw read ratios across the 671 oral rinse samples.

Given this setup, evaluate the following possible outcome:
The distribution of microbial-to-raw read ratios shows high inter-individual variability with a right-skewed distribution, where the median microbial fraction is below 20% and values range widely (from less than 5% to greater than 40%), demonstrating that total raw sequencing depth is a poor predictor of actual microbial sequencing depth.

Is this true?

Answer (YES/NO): NO